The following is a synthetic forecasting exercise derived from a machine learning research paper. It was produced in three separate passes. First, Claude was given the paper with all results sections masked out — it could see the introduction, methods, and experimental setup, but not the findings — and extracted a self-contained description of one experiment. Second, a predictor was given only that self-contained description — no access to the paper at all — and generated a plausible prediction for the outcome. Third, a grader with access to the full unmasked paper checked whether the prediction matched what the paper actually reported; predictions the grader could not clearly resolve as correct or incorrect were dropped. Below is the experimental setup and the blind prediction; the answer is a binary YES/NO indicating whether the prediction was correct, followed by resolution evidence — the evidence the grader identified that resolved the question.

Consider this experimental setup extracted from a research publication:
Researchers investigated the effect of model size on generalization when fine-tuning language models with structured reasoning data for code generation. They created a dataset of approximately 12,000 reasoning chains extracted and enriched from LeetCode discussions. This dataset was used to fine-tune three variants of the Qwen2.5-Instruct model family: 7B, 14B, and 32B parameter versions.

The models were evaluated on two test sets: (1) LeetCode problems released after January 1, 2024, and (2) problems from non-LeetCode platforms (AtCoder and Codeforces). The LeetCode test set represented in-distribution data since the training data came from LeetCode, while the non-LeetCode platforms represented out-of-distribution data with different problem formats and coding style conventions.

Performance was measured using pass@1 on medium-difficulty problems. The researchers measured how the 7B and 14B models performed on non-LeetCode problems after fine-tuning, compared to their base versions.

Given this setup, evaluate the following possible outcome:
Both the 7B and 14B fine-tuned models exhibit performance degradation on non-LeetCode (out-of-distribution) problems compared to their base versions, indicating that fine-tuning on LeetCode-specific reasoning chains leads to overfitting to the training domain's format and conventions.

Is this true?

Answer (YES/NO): YES